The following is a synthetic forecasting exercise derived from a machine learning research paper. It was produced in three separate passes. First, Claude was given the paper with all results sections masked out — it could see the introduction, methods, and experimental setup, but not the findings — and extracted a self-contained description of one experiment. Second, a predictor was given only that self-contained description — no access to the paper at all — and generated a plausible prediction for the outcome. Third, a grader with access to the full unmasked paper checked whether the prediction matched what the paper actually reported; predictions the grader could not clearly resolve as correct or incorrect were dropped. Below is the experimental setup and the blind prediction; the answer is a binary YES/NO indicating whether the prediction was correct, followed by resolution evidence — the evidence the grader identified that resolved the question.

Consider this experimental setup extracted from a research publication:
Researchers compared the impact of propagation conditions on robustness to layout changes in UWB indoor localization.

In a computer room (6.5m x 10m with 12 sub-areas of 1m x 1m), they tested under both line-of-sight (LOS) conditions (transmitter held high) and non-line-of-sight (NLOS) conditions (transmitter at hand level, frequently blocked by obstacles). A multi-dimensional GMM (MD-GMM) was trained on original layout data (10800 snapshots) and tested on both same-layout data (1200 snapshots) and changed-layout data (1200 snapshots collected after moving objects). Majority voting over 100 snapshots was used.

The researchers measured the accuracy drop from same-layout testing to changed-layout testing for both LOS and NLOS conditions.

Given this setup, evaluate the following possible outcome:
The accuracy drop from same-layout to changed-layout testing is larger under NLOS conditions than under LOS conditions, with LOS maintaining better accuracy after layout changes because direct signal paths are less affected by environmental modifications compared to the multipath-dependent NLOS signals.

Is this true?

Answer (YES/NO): NO